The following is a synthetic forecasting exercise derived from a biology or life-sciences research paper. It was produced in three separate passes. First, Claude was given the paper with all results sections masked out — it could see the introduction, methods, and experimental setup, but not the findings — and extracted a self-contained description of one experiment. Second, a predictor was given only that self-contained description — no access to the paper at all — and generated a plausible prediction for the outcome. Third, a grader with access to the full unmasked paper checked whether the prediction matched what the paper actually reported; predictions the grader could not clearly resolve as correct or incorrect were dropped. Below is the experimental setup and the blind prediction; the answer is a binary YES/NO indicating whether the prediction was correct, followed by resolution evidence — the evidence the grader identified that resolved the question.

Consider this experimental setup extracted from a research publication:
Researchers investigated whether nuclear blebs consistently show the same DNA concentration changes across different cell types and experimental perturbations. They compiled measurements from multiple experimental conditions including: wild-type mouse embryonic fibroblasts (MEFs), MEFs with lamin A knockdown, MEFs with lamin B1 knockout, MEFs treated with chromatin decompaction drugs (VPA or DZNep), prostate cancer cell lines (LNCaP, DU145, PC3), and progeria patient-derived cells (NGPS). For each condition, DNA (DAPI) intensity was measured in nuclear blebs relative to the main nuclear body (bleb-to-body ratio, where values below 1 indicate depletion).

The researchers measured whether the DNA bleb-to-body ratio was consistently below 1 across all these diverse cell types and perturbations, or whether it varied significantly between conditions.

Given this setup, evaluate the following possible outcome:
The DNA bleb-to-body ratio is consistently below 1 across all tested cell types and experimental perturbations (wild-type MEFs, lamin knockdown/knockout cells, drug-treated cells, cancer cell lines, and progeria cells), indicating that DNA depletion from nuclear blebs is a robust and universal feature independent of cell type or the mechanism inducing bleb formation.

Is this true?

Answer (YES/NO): YES